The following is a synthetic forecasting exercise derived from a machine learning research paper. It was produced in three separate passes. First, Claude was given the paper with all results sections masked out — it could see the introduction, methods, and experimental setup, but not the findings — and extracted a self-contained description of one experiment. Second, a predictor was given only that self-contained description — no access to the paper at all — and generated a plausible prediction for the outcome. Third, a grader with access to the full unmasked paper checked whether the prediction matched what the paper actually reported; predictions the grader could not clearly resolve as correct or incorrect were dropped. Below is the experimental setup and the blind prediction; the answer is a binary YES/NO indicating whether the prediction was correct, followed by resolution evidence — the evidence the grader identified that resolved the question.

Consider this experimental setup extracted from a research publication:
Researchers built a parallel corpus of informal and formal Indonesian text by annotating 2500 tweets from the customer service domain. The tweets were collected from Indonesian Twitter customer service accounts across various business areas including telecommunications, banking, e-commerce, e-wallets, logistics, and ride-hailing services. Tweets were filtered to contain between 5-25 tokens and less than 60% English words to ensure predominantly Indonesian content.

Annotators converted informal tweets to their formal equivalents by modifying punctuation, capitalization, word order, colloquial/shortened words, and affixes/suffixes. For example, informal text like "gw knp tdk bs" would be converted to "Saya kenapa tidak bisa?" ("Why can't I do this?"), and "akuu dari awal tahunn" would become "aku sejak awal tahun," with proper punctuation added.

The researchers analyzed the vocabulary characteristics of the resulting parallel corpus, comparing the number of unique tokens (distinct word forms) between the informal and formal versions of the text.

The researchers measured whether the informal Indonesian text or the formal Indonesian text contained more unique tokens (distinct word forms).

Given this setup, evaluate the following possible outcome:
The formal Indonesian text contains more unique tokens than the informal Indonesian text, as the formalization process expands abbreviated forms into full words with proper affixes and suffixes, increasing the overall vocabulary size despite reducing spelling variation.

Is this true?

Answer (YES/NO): NO